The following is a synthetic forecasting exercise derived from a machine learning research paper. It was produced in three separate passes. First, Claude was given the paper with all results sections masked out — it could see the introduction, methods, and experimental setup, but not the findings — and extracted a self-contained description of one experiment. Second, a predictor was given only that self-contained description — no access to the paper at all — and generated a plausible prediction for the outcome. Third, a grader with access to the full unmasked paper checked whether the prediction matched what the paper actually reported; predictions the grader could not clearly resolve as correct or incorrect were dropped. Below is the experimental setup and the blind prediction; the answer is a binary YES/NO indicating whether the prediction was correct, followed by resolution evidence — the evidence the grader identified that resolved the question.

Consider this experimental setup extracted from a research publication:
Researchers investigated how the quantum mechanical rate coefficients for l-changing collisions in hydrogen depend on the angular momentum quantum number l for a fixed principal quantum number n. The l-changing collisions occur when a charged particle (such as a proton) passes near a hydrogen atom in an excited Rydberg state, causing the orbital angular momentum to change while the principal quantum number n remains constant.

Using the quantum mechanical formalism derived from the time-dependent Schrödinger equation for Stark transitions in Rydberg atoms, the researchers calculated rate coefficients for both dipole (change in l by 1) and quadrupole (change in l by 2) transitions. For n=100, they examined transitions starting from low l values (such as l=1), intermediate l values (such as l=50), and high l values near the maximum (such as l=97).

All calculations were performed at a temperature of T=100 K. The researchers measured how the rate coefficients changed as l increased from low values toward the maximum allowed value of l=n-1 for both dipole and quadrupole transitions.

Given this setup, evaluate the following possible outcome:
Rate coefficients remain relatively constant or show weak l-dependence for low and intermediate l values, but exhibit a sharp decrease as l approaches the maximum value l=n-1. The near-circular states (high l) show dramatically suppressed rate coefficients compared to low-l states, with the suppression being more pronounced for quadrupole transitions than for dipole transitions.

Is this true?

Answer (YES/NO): YES